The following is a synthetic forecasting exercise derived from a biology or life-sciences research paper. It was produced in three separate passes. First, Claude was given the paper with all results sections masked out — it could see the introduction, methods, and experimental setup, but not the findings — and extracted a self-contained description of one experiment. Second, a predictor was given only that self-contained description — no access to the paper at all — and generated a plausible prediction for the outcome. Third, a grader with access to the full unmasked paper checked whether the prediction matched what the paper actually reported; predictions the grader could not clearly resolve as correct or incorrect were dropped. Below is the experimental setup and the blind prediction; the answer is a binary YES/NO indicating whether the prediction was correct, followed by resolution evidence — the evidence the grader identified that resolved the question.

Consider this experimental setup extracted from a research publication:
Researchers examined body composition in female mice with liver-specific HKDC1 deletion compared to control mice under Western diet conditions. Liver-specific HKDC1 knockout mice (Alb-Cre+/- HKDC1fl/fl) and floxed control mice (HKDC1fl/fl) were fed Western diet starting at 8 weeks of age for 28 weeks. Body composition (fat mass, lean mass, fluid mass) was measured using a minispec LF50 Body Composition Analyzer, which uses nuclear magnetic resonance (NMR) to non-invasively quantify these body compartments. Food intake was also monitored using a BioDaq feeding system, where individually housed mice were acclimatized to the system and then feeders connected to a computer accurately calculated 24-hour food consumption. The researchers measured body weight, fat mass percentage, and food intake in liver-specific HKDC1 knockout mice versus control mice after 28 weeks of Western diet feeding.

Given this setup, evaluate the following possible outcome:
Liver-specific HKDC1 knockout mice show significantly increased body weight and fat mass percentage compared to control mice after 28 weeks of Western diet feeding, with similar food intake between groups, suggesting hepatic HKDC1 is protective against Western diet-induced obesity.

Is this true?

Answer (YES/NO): NO